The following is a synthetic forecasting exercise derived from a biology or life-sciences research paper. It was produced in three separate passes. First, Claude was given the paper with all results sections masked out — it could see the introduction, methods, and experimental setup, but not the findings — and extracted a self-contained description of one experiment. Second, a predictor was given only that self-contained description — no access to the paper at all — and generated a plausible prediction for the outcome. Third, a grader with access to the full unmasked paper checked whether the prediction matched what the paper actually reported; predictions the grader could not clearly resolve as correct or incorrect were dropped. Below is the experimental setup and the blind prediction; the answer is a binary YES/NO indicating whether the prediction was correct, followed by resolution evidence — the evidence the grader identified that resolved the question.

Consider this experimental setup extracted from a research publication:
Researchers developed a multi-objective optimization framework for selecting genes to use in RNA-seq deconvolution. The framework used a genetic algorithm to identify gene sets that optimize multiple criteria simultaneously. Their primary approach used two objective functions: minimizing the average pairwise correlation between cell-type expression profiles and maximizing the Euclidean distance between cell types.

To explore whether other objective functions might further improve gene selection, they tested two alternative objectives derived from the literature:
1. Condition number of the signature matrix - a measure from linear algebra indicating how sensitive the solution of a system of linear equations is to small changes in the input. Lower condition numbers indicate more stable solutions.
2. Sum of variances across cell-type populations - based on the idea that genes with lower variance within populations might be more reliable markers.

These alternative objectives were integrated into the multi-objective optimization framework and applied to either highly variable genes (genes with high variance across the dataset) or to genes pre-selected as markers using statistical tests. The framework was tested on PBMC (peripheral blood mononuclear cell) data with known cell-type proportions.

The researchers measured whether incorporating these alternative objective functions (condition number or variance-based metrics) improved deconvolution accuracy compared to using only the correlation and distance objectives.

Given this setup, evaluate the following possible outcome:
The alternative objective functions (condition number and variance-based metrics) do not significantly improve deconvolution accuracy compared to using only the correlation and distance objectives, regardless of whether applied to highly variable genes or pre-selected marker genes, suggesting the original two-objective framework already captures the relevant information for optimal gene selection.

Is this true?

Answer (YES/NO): YES